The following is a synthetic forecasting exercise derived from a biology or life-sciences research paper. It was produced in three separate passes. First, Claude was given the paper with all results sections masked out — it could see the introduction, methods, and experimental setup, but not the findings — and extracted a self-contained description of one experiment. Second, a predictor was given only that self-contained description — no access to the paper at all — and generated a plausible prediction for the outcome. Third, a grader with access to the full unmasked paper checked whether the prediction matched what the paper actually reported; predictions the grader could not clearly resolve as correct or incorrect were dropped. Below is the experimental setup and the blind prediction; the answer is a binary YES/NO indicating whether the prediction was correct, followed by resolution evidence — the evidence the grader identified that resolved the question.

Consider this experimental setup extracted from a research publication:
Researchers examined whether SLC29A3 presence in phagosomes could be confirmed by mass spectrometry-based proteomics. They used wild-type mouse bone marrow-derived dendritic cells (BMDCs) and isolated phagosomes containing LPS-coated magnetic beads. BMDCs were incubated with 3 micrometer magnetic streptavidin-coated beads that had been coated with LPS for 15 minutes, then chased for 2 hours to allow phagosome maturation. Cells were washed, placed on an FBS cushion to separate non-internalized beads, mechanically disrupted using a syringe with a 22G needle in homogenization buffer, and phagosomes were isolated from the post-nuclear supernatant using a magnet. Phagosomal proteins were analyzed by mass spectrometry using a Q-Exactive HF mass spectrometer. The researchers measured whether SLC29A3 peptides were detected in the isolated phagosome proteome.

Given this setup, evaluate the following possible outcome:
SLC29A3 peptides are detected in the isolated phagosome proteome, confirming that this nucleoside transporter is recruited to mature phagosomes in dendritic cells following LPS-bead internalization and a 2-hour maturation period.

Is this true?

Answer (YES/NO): YES